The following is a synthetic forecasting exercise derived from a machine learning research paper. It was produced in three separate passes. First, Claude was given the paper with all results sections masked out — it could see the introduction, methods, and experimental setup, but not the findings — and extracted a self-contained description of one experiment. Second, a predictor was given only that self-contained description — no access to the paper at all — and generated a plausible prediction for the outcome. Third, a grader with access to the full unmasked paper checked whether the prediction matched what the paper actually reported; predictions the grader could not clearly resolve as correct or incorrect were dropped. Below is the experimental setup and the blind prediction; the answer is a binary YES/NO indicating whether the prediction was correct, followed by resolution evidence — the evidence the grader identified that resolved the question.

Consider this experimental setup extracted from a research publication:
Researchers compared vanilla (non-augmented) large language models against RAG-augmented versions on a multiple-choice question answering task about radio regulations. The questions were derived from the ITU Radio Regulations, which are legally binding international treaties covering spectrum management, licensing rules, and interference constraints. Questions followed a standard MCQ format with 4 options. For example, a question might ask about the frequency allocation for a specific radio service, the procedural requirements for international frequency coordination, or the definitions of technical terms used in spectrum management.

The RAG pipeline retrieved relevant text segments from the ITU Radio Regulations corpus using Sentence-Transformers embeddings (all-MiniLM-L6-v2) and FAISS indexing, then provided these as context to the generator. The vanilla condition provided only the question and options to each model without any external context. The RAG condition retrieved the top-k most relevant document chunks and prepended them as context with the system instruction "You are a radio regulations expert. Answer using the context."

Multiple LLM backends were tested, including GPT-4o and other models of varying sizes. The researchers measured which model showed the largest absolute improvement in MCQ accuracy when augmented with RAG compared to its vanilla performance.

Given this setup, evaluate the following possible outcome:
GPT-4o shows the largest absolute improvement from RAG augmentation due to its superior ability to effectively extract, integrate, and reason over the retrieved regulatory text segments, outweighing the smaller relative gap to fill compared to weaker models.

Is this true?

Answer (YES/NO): NO